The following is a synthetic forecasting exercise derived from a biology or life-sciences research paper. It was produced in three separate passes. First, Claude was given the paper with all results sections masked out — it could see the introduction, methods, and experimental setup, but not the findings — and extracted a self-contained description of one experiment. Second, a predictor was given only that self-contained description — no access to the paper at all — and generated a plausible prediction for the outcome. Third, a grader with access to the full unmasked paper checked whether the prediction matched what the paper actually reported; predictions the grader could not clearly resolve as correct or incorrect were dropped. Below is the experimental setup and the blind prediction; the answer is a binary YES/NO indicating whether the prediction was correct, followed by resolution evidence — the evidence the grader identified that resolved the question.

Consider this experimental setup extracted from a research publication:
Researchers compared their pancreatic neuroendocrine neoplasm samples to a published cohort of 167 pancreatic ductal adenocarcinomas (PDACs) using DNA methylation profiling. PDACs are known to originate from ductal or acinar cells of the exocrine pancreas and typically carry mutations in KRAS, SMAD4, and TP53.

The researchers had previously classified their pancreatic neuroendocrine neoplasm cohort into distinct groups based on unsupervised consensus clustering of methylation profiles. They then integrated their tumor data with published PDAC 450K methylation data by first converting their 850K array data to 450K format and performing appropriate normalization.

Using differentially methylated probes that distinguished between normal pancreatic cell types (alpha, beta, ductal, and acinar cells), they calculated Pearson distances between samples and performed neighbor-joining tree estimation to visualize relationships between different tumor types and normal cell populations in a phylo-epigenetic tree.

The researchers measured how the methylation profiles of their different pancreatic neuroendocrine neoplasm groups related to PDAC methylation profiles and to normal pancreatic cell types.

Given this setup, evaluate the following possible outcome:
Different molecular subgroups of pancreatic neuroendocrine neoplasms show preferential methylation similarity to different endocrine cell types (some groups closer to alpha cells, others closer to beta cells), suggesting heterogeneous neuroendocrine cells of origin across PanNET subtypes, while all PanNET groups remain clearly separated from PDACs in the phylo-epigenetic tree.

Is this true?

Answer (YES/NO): NO